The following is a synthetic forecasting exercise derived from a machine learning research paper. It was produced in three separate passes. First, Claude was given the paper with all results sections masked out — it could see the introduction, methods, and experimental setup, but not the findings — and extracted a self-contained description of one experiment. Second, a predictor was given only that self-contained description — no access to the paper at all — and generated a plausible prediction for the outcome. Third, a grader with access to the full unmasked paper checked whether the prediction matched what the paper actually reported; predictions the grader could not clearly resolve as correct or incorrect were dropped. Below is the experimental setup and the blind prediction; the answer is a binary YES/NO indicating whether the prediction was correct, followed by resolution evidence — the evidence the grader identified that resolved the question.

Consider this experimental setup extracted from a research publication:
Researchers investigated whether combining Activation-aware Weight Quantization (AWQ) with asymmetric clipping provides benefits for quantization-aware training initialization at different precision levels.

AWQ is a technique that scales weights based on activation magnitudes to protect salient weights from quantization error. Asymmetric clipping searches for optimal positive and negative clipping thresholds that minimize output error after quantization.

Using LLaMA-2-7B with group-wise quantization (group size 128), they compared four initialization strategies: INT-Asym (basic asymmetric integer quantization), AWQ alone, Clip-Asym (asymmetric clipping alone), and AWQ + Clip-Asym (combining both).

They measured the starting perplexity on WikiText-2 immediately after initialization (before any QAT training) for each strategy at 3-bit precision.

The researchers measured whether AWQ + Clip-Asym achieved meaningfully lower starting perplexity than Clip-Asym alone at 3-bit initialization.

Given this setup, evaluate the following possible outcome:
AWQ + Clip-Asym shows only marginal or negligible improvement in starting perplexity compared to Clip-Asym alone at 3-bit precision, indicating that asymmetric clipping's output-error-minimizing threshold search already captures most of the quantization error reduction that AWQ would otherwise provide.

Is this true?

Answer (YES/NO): YES